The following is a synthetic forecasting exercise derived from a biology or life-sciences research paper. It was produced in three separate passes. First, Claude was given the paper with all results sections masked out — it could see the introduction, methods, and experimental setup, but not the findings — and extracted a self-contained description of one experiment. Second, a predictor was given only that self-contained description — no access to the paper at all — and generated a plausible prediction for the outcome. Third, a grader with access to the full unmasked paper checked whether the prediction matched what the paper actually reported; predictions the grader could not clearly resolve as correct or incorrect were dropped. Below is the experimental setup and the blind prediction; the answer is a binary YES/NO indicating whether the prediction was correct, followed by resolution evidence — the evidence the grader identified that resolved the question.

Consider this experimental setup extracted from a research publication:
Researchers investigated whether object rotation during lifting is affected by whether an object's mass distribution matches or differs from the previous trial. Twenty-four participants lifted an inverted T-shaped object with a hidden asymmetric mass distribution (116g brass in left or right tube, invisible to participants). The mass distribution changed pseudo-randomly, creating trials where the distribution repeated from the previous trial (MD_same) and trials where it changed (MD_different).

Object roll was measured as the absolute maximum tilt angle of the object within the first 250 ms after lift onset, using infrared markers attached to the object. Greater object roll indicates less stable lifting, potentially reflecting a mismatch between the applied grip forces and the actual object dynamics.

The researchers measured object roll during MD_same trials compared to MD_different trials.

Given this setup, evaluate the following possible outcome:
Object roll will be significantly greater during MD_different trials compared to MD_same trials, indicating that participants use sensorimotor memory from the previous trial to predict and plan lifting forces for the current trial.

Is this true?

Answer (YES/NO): YES